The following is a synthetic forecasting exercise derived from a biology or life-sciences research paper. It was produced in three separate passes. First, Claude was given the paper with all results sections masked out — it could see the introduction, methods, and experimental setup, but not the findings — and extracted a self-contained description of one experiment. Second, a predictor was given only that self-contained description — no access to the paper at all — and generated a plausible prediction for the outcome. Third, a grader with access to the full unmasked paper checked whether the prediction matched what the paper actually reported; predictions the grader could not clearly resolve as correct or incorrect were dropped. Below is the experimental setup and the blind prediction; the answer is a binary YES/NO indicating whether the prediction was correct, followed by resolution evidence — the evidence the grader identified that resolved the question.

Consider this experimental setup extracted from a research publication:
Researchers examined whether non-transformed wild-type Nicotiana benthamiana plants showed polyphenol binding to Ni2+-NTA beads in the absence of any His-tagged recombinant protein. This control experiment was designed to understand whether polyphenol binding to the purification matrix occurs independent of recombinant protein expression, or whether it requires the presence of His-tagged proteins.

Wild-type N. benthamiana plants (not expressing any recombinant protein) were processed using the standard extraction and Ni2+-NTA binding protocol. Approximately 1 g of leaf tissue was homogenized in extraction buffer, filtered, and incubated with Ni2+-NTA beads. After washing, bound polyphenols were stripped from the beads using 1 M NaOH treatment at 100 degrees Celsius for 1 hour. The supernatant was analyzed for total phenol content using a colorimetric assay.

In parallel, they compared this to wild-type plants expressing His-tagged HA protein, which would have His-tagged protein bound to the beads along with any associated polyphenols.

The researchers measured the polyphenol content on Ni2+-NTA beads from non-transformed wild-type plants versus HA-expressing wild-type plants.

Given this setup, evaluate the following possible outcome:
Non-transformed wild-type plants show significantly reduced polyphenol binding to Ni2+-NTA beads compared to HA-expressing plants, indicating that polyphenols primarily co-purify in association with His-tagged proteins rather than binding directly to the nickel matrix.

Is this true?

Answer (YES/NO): YES